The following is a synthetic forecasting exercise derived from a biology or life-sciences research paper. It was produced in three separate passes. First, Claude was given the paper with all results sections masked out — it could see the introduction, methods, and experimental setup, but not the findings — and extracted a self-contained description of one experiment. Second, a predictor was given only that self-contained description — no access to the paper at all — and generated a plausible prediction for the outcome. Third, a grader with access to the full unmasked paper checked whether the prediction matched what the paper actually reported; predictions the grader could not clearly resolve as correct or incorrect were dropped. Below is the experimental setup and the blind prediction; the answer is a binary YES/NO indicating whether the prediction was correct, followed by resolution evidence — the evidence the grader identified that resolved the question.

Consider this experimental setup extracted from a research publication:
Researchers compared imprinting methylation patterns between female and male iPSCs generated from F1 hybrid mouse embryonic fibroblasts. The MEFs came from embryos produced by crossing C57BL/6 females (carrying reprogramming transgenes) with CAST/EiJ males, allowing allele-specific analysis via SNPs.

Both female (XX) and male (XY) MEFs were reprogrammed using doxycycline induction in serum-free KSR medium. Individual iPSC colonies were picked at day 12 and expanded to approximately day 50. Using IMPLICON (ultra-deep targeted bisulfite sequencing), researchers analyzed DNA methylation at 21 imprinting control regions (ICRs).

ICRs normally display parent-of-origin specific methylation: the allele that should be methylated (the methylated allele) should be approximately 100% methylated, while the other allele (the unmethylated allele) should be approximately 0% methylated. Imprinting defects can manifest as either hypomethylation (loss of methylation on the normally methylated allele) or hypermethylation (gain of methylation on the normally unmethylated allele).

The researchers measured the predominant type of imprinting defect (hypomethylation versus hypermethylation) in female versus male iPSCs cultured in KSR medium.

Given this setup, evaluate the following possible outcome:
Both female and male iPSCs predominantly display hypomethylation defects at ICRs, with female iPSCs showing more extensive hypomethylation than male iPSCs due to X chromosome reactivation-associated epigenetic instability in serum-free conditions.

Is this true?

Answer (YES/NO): YES